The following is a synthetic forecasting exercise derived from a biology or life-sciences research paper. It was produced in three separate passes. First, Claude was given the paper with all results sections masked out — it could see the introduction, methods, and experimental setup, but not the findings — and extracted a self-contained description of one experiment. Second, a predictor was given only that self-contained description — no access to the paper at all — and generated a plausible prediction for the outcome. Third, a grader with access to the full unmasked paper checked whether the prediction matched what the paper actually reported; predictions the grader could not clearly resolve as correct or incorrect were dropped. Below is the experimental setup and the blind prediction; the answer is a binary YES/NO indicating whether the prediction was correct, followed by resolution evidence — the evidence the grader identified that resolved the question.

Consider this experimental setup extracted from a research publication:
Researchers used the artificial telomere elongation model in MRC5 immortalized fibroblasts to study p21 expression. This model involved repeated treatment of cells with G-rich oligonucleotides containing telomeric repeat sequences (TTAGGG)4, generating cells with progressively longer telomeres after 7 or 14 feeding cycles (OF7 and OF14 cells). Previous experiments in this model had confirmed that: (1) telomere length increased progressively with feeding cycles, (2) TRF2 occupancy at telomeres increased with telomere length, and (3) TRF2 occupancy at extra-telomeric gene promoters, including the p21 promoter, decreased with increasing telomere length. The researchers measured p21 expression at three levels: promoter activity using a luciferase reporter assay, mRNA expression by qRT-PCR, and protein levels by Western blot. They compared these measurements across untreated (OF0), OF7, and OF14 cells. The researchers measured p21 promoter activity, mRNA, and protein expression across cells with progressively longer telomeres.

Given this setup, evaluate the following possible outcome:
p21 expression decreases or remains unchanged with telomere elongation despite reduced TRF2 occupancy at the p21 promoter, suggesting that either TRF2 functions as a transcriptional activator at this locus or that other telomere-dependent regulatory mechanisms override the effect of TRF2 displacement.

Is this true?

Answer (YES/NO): NO